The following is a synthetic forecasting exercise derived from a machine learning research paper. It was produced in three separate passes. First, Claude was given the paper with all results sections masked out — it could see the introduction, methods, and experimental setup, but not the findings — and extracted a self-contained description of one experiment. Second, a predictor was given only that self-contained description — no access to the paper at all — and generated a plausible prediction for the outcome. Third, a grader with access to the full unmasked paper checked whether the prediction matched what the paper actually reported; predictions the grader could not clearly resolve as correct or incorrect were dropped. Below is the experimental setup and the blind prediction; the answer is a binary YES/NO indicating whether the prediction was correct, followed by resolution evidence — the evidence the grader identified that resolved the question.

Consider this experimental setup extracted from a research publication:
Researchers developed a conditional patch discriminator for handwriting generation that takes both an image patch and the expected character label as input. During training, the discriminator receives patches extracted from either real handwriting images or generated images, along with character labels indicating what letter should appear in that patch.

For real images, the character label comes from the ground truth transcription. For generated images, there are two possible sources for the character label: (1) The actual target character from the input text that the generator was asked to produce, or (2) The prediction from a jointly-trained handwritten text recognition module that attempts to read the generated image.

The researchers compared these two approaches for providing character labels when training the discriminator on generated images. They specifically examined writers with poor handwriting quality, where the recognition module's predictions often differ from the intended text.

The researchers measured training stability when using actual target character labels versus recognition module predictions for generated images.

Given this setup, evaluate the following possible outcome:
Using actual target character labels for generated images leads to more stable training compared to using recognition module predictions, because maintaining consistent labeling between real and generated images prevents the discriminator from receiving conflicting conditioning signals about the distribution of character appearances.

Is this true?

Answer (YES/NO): YES